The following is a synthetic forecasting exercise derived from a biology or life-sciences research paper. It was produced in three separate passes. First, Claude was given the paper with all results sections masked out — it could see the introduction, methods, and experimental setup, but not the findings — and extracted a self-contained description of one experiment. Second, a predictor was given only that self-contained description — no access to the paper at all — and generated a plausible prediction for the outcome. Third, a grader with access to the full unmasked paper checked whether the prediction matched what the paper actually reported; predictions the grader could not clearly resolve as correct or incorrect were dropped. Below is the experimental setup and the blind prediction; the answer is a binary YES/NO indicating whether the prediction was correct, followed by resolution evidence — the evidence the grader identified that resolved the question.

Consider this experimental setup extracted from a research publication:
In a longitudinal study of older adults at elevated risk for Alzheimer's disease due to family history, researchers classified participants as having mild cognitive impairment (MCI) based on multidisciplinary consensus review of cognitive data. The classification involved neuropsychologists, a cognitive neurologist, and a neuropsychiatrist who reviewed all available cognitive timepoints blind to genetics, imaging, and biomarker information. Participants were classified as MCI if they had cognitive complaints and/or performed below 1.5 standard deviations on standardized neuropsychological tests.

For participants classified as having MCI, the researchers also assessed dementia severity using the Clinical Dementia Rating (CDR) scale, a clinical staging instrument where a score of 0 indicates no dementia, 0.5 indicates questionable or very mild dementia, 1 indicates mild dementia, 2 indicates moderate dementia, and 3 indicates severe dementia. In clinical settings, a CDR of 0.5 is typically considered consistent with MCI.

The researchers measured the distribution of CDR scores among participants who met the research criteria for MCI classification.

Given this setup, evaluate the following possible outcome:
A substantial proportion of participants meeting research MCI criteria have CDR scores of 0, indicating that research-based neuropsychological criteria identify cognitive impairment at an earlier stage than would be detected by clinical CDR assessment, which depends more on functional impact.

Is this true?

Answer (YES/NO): YES